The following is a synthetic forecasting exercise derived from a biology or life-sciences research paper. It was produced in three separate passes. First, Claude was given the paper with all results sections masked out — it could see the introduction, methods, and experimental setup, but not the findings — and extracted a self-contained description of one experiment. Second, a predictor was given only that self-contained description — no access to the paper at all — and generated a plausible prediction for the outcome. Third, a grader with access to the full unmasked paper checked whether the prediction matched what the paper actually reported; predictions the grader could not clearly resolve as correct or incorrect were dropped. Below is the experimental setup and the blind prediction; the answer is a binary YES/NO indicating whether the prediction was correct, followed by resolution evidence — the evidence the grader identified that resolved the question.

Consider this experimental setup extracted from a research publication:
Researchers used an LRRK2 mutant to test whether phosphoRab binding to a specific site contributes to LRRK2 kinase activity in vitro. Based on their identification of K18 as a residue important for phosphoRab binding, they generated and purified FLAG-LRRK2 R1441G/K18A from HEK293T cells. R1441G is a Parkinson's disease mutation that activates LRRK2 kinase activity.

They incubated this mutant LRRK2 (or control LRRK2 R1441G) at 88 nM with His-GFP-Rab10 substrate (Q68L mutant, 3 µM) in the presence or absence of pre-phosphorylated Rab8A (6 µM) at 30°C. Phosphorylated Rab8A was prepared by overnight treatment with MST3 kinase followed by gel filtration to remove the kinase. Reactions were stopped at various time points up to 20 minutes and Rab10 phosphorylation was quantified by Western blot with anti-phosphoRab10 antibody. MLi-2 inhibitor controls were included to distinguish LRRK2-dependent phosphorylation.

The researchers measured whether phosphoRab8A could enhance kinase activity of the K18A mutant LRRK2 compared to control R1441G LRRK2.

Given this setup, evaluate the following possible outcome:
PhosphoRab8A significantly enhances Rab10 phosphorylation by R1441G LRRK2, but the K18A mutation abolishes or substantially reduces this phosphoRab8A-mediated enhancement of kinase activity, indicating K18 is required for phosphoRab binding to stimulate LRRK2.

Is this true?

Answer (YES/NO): YES